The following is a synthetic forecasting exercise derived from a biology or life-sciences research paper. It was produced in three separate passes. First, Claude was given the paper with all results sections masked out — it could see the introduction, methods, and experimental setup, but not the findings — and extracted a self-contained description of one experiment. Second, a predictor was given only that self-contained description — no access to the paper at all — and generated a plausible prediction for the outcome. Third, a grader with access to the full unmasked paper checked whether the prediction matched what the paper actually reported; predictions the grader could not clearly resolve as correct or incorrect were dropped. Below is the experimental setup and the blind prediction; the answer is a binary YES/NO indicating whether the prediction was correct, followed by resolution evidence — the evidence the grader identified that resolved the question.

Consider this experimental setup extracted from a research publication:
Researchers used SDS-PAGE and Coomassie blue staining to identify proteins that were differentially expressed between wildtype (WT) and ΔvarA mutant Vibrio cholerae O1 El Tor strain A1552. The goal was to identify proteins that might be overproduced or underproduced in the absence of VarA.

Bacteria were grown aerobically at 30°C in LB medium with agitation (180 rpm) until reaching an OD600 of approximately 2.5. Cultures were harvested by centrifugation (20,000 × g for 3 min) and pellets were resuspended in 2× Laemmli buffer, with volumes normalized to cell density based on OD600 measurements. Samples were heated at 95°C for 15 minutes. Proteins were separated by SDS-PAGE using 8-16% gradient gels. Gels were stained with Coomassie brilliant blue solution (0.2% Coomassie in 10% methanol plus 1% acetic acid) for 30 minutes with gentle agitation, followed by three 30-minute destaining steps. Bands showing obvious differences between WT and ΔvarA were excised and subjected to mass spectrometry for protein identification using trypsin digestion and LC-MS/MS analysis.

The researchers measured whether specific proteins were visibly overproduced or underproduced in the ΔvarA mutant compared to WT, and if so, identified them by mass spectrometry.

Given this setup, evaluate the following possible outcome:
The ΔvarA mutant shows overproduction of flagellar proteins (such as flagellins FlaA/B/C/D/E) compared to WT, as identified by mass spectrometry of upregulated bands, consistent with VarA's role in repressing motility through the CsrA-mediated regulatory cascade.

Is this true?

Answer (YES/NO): NO